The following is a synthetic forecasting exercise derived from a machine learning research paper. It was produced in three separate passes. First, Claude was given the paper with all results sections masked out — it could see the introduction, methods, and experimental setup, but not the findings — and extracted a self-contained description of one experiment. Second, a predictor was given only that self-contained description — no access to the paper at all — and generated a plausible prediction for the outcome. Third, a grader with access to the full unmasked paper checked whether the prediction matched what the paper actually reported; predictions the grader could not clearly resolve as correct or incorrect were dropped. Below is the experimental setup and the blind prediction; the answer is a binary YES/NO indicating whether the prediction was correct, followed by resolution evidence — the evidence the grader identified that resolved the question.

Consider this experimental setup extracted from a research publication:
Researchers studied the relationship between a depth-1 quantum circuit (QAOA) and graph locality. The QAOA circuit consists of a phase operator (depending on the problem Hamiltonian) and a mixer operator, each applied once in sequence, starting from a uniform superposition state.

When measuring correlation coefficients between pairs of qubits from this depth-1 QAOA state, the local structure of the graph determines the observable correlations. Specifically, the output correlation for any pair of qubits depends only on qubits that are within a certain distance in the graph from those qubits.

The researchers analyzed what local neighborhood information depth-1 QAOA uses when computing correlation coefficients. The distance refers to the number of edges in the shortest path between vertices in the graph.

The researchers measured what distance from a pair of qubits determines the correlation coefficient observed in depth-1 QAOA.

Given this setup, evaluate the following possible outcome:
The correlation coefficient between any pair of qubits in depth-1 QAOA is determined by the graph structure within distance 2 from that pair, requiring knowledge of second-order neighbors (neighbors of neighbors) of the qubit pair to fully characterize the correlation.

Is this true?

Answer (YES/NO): NO